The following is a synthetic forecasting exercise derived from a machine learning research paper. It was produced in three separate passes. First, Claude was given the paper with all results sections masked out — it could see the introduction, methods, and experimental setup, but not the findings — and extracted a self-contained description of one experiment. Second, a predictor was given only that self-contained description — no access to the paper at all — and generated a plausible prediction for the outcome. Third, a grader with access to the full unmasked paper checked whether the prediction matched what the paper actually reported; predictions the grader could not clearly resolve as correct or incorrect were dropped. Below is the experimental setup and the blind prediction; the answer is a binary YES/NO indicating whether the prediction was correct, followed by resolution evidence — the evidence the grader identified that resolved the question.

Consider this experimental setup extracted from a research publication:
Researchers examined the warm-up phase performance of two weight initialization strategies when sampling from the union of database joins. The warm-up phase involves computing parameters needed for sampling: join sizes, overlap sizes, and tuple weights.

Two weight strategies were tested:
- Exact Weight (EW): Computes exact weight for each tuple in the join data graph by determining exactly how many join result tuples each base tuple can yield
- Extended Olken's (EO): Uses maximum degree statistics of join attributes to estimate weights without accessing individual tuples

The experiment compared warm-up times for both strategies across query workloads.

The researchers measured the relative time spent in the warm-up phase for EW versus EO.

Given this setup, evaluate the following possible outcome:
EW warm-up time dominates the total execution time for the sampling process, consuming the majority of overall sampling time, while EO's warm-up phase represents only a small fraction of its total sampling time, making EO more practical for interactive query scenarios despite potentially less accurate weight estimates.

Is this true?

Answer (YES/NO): NO